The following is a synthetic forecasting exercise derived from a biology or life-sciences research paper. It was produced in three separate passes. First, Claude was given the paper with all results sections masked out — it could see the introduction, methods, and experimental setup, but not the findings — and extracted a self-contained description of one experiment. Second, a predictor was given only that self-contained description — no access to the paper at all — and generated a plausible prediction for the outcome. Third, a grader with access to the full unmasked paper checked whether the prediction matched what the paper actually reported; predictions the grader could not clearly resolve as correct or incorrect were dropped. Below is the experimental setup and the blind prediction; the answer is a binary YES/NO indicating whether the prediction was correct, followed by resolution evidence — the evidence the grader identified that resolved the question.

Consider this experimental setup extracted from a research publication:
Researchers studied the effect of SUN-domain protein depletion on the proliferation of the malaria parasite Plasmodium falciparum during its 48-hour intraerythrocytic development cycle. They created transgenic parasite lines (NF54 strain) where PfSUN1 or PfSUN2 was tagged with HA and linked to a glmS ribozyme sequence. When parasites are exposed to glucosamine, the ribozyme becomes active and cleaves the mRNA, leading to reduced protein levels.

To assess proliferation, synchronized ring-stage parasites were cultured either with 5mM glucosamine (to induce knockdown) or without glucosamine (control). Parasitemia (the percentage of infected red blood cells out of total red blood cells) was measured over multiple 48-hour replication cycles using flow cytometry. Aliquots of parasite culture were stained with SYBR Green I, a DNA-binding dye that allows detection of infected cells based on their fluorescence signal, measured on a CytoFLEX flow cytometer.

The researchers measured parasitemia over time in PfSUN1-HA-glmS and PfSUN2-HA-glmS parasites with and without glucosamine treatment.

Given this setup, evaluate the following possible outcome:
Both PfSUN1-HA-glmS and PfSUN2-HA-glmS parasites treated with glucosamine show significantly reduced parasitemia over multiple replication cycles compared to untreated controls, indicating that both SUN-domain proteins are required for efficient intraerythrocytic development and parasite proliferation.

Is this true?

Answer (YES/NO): YES